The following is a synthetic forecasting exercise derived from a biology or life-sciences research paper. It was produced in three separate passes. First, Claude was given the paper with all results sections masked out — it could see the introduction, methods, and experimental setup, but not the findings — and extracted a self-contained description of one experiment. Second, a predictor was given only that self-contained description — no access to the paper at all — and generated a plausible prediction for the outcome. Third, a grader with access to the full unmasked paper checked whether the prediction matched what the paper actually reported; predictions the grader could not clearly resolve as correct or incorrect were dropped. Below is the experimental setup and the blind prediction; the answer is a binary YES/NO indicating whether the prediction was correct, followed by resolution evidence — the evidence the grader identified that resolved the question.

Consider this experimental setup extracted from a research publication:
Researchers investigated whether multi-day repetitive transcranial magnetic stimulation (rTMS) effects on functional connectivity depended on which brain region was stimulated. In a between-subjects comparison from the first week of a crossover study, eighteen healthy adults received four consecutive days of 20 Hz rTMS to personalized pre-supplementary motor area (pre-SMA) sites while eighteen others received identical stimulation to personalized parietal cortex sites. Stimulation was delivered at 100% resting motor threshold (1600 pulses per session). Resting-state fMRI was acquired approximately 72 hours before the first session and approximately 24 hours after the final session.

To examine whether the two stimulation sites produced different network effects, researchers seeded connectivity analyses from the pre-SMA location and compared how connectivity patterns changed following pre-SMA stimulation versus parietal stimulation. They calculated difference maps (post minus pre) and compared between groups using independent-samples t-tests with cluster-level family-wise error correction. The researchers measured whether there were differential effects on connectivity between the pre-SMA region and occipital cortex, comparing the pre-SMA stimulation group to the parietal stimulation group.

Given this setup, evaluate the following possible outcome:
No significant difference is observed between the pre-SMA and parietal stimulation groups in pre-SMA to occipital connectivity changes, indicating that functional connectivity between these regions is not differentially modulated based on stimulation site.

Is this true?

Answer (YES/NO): NO